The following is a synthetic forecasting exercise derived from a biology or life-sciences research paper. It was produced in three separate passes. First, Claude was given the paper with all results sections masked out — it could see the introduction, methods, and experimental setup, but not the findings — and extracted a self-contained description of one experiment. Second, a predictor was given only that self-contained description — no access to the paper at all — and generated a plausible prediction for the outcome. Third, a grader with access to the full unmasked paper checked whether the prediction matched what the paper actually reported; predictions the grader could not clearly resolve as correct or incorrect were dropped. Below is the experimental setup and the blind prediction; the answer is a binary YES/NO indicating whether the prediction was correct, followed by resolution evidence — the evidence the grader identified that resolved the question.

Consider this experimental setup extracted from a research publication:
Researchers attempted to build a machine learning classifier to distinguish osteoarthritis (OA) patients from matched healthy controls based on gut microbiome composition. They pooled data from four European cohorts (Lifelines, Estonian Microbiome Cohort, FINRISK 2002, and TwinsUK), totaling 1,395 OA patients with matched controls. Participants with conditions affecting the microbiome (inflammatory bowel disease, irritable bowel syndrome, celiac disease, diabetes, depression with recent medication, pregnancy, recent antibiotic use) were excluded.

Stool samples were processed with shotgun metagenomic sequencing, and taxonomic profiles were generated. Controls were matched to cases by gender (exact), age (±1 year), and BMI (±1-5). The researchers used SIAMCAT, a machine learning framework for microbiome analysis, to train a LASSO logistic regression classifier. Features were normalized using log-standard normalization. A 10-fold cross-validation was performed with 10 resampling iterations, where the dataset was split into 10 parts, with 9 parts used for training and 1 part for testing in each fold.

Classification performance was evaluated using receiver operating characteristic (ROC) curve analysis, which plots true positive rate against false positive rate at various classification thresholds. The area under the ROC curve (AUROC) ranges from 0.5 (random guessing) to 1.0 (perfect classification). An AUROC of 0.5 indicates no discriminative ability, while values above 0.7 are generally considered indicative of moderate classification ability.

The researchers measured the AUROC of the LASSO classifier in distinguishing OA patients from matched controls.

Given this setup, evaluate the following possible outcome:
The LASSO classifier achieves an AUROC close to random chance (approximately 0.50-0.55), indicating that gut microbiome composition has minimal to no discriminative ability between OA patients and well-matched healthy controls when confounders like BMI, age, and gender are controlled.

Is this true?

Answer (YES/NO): YES